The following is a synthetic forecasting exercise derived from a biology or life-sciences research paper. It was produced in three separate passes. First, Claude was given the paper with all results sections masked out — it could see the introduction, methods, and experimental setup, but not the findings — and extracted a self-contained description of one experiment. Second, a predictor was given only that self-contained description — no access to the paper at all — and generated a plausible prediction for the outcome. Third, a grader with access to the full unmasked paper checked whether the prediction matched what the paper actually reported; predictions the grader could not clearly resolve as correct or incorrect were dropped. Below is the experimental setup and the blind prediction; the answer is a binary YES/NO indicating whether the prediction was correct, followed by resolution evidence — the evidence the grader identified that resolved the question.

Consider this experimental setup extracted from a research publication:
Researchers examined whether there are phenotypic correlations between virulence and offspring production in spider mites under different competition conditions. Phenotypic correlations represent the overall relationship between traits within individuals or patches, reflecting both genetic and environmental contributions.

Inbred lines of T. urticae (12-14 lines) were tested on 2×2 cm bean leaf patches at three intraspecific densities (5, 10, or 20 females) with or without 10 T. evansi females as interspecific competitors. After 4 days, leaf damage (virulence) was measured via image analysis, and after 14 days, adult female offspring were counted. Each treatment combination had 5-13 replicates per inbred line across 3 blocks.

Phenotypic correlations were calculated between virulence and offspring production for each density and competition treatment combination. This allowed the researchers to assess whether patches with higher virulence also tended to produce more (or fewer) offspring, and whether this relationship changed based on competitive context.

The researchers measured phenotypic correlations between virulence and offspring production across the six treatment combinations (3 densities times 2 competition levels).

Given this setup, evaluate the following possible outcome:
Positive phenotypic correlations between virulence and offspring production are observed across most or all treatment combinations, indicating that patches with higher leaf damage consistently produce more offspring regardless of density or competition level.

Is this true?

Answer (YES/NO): NO